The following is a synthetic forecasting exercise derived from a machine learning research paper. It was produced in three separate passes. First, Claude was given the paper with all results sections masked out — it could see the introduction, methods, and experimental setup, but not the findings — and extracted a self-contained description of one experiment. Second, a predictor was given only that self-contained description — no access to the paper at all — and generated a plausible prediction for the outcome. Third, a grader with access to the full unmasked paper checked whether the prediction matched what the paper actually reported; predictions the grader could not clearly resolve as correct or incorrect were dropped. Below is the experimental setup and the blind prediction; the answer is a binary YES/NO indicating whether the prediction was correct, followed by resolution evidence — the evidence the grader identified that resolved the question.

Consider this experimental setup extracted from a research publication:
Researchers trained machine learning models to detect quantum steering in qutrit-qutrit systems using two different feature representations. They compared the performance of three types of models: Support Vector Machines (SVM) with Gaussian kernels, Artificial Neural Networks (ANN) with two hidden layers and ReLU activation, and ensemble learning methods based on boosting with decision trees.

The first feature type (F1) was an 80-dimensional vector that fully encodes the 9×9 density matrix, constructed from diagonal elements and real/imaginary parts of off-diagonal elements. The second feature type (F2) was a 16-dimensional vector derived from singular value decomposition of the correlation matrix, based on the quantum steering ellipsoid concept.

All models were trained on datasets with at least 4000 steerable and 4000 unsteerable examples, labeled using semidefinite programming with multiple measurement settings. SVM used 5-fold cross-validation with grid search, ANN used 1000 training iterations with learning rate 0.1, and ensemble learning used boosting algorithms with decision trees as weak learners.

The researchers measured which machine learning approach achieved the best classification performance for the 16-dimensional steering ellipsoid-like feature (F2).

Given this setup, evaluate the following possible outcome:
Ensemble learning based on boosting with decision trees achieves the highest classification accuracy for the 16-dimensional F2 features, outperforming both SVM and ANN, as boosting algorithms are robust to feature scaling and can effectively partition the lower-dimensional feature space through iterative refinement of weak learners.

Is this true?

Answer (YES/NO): YES